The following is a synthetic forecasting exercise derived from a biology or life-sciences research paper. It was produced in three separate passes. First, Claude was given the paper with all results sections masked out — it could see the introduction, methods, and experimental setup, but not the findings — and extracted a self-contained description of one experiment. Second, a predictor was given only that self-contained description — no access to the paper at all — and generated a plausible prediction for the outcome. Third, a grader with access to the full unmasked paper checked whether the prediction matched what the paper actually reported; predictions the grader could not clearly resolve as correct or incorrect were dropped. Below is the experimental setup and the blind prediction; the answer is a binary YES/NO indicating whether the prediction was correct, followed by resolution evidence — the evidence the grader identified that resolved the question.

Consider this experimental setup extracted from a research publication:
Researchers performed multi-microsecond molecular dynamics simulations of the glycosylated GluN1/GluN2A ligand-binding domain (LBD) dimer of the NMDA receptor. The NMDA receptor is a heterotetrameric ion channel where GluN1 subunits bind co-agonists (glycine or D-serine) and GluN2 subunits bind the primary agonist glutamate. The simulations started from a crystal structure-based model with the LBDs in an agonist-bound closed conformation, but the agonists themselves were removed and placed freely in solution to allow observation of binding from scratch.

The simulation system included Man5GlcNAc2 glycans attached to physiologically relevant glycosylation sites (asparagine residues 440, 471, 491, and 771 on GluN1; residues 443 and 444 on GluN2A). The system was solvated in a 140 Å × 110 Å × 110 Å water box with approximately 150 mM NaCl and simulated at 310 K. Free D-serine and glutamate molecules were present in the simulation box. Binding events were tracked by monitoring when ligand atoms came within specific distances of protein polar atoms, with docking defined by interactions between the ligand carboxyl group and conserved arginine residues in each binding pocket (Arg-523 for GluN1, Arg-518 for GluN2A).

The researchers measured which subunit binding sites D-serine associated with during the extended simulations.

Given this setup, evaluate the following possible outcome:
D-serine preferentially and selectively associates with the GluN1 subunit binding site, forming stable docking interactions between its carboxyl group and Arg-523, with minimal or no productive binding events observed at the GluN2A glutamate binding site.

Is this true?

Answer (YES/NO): NO